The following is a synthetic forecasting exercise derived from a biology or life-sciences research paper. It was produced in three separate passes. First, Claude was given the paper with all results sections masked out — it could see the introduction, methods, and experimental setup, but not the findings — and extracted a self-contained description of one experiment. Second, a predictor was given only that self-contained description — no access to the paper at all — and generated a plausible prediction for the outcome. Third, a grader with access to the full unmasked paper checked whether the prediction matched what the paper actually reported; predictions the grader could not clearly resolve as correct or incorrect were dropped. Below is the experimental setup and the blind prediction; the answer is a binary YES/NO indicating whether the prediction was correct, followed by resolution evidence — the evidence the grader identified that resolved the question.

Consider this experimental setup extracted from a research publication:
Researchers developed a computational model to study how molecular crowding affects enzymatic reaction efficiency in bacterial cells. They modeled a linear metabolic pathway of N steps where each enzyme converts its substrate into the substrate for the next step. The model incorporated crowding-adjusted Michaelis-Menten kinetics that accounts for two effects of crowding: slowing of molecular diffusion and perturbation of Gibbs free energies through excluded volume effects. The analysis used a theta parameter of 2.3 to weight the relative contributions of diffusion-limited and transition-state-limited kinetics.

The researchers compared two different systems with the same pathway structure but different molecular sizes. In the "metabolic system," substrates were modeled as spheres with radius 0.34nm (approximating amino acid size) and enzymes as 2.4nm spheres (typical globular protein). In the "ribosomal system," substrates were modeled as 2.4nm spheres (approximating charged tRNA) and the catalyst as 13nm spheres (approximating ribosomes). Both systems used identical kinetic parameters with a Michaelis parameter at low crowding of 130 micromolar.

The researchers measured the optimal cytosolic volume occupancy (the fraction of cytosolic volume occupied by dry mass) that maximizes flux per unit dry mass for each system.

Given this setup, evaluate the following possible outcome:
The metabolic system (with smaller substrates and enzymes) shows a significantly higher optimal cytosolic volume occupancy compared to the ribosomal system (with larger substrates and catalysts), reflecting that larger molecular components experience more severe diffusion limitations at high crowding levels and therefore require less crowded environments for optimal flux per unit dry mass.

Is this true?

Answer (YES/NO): YES